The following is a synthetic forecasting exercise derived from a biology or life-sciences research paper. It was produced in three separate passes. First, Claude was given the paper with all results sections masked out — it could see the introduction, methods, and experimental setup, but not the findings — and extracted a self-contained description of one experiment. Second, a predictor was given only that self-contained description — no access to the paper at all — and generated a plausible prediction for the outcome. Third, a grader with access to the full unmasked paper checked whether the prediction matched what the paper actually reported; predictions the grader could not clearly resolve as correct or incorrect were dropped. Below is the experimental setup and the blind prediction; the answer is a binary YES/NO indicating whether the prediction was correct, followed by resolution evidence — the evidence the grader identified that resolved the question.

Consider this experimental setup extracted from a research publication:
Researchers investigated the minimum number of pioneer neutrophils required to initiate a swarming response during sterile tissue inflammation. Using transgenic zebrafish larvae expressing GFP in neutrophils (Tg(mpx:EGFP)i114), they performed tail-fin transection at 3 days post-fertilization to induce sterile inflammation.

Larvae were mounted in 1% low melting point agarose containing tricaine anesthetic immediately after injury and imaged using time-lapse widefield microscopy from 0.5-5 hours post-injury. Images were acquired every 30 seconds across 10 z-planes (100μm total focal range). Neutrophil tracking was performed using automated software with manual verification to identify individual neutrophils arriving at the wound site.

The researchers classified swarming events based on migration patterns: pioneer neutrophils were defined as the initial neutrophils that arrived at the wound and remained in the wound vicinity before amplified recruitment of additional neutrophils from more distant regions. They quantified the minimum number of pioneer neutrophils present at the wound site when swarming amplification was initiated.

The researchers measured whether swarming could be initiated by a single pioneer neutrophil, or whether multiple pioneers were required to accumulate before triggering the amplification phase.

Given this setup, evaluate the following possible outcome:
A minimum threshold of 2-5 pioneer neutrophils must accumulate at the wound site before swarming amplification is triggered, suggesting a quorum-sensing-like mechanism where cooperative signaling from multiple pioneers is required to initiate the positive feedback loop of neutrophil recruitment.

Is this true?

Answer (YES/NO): NO